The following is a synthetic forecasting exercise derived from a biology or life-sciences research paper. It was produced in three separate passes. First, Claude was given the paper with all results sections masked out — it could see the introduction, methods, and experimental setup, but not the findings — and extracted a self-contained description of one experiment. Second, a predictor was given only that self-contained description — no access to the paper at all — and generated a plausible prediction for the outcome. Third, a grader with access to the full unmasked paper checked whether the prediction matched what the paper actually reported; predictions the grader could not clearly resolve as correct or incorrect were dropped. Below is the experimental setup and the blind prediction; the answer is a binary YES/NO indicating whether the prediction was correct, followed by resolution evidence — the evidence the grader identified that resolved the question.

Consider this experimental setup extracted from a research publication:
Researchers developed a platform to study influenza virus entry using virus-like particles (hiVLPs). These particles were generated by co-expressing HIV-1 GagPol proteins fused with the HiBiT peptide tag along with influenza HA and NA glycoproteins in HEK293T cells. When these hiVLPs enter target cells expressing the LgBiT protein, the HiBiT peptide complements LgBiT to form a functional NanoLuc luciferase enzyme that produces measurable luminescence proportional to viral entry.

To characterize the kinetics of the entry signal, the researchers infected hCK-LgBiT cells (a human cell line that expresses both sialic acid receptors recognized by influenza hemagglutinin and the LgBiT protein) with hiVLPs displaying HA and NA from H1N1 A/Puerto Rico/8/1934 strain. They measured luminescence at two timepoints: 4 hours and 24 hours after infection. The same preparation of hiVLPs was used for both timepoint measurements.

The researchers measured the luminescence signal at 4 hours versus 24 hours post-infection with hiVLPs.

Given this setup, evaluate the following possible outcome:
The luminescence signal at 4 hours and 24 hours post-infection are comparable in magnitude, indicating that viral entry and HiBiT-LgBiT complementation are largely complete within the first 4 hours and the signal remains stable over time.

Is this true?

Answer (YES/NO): YES